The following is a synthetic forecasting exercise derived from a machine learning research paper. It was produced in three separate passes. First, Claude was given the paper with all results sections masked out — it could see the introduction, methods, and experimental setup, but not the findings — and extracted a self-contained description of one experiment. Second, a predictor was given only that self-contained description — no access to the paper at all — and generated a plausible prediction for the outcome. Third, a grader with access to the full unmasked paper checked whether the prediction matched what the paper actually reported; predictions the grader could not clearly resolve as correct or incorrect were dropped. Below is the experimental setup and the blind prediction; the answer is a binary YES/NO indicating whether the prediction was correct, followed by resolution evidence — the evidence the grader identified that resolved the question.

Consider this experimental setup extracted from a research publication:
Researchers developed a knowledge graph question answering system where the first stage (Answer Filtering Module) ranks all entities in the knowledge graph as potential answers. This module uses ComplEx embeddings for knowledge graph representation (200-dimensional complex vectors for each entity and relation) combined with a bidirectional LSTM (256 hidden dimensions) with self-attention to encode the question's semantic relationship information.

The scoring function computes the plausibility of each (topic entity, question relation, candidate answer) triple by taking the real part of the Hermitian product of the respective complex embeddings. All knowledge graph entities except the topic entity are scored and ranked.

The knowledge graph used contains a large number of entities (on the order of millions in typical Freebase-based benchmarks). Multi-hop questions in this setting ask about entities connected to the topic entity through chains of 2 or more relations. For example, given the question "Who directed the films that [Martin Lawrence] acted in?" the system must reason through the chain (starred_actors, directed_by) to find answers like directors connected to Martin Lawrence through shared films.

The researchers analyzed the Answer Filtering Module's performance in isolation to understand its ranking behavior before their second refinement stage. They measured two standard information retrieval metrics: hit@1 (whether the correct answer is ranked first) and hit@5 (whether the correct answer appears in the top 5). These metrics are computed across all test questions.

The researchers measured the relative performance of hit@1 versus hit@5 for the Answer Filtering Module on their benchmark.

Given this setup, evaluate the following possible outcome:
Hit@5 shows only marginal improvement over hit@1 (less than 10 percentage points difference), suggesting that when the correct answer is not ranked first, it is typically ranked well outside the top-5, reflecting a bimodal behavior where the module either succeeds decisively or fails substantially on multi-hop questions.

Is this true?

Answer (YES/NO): NO